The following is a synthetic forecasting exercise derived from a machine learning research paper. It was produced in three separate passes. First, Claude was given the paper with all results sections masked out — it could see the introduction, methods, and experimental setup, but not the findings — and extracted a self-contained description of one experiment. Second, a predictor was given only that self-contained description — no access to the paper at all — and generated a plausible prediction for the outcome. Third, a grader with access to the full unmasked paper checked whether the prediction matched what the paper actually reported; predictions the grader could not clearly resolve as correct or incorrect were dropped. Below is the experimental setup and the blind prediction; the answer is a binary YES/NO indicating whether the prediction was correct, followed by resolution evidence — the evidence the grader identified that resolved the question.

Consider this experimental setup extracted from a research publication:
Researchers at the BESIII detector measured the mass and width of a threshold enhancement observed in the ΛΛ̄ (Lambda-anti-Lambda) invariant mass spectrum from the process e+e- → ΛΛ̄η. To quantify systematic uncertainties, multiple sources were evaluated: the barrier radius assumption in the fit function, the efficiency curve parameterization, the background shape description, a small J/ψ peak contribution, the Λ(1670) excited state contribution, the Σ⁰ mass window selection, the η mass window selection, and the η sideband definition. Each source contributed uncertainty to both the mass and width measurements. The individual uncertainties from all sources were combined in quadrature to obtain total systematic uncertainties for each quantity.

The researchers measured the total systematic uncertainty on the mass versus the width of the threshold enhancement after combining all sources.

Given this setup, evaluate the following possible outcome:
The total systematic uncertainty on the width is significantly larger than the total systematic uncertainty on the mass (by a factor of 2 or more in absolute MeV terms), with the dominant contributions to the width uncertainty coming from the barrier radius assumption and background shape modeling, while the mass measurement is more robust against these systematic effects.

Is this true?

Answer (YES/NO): NO